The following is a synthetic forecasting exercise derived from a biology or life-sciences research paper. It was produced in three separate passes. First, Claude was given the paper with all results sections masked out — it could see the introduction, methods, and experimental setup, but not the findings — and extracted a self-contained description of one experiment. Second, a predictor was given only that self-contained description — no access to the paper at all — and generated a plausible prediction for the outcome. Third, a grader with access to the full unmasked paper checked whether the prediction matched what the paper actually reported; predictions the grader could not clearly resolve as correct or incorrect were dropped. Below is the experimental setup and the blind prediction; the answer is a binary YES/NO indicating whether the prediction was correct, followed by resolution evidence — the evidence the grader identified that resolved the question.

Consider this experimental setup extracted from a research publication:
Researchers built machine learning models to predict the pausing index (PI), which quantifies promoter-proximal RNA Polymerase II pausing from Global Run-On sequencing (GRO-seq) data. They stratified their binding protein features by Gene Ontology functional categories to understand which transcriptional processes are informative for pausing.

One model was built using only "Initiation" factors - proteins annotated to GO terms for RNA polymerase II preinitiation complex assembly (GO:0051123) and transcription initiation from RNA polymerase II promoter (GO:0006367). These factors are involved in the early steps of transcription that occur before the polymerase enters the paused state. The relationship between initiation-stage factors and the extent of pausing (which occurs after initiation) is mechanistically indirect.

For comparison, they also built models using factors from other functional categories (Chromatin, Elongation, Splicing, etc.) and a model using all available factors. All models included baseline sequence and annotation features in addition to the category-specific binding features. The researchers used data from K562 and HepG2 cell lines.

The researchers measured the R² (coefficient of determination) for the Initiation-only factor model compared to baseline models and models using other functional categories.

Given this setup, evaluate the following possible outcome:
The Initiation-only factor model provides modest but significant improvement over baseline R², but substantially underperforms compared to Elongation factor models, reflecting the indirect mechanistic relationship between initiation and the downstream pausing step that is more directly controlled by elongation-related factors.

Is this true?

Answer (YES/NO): NO